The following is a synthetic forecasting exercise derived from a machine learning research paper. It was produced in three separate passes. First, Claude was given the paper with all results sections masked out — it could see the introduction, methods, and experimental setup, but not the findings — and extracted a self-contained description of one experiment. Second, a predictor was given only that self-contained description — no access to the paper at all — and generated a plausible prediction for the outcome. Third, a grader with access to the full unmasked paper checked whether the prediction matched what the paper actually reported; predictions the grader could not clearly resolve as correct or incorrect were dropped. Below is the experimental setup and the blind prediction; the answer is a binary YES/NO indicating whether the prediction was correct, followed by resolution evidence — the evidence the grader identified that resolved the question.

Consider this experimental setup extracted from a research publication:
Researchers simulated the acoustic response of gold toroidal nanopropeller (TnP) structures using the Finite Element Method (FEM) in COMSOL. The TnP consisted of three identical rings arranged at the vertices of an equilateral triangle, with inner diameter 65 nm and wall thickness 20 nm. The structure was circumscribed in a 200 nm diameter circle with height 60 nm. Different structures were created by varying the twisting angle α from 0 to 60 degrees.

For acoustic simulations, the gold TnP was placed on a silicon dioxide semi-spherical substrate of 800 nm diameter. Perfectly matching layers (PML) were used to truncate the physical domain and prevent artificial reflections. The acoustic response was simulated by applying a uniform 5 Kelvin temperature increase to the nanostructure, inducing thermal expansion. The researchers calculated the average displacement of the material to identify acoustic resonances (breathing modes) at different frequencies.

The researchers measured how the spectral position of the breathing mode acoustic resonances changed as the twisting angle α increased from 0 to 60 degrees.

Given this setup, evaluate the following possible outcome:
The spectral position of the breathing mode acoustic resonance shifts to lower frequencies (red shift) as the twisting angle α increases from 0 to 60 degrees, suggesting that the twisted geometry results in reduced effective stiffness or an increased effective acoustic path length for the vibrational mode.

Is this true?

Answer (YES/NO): YES